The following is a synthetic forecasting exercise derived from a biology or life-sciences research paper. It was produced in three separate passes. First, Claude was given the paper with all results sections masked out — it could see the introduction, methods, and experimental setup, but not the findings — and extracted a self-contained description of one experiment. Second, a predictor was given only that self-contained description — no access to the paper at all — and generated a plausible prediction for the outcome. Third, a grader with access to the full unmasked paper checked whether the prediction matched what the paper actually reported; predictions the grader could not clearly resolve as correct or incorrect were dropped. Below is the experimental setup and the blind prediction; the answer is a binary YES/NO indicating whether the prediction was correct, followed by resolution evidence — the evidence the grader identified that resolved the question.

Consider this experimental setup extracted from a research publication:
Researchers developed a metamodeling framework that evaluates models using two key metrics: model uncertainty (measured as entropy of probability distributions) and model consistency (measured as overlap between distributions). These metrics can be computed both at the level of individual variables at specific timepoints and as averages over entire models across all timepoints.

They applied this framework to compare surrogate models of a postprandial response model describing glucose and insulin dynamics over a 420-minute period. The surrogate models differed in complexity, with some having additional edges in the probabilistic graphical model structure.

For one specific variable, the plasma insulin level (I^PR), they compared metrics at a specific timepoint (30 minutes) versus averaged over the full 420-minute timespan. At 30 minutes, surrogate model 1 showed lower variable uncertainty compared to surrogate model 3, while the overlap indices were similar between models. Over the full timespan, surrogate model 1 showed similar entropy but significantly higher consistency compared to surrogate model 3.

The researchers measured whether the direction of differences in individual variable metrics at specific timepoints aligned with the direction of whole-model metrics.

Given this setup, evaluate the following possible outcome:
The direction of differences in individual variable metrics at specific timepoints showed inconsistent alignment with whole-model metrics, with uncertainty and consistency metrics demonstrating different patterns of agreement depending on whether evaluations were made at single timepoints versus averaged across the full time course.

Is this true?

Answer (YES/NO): YES